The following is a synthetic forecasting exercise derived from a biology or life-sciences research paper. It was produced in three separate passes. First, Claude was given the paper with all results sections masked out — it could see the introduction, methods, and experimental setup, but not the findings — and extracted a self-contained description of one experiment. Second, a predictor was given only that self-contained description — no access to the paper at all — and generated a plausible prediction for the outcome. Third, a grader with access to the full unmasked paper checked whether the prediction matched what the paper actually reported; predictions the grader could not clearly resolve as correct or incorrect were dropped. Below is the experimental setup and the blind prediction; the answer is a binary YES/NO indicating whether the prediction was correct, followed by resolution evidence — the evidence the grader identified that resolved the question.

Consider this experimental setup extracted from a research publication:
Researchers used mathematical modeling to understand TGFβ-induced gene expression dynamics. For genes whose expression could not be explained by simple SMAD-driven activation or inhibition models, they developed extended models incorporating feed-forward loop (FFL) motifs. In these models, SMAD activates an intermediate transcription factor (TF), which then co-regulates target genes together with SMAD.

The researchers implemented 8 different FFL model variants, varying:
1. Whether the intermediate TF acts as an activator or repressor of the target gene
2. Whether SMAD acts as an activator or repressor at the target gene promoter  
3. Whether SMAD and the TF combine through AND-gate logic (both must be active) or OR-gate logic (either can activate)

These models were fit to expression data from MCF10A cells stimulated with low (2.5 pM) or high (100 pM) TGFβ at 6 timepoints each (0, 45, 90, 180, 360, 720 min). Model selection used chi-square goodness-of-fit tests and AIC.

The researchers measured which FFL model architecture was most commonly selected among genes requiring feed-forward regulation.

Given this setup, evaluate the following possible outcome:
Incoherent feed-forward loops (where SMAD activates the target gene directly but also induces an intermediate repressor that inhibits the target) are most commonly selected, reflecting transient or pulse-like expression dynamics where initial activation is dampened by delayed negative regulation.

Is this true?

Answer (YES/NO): NO